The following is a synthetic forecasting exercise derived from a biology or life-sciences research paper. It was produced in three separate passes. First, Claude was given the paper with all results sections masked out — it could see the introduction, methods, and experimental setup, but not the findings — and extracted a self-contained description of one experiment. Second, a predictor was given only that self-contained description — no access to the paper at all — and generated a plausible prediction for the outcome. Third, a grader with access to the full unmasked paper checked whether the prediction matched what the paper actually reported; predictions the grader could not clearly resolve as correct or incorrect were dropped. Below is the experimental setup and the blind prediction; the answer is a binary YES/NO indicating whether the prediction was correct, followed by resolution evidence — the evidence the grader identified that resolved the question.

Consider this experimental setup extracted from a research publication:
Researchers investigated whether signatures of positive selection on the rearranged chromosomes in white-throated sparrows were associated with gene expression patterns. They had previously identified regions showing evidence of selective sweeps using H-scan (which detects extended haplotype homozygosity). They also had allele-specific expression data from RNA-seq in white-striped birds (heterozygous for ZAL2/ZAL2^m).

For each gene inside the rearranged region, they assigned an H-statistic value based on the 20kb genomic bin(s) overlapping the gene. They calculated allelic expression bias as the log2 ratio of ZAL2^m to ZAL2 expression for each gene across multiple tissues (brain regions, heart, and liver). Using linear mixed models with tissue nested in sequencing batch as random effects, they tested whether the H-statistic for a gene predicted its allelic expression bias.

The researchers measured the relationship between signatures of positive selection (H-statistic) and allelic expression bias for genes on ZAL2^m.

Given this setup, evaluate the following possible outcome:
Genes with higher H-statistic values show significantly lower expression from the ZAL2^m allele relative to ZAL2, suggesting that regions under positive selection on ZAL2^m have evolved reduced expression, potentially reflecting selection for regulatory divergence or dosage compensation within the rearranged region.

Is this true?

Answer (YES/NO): NO